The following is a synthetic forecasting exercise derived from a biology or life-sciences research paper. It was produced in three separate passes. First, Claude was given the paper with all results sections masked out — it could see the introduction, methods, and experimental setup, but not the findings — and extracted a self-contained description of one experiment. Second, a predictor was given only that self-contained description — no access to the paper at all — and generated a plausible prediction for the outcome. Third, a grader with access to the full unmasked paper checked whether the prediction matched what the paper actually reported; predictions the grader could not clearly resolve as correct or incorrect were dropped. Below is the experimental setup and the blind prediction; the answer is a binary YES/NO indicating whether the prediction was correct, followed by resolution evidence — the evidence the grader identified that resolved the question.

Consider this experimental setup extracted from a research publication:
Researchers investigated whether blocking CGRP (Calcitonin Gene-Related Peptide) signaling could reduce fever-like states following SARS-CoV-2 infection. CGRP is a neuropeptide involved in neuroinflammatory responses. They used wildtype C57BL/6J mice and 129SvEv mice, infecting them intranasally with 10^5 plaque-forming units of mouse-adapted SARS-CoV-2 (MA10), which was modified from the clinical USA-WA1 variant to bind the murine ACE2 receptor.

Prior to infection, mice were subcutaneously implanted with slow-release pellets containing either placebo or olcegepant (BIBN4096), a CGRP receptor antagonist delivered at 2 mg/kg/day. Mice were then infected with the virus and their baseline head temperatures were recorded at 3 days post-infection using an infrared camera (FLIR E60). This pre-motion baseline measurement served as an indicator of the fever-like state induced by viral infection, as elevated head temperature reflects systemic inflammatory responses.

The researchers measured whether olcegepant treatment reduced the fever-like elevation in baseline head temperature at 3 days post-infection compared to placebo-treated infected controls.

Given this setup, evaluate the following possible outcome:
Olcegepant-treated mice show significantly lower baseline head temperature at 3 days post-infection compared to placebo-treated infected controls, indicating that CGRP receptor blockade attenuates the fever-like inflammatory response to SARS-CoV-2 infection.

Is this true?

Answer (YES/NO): NO